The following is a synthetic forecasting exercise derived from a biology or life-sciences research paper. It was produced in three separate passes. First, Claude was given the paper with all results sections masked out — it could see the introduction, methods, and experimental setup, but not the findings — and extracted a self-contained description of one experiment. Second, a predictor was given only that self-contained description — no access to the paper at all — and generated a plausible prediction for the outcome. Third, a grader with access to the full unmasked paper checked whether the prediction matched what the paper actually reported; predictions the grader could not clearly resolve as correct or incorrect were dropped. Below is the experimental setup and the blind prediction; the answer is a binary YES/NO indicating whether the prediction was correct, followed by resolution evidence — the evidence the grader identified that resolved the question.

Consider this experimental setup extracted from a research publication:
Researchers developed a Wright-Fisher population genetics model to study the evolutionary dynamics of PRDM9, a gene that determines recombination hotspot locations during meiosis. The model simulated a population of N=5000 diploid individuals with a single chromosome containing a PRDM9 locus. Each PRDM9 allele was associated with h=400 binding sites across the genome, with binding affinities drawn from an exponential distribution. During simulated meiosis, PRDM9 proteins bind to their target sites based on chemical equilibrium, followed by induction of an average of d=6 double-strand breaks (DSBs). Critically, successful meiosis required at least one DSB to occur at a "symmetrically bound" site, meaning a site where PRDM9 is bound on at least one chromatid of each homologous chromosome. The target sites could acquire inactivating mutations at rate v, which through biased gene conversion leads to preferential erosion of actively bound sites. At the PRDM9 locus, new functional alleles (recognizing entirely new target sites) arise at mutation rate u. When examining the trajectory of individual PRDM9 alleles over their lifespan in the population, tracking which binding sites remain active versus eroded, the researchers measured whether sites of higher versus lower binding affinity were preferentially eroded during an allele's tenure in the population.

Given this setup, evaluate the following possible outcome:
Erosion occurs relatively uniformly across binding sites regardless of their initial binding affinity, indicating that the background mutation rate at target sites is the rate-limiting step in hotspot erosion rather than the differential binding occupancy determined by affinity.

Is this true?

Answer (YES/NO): NO